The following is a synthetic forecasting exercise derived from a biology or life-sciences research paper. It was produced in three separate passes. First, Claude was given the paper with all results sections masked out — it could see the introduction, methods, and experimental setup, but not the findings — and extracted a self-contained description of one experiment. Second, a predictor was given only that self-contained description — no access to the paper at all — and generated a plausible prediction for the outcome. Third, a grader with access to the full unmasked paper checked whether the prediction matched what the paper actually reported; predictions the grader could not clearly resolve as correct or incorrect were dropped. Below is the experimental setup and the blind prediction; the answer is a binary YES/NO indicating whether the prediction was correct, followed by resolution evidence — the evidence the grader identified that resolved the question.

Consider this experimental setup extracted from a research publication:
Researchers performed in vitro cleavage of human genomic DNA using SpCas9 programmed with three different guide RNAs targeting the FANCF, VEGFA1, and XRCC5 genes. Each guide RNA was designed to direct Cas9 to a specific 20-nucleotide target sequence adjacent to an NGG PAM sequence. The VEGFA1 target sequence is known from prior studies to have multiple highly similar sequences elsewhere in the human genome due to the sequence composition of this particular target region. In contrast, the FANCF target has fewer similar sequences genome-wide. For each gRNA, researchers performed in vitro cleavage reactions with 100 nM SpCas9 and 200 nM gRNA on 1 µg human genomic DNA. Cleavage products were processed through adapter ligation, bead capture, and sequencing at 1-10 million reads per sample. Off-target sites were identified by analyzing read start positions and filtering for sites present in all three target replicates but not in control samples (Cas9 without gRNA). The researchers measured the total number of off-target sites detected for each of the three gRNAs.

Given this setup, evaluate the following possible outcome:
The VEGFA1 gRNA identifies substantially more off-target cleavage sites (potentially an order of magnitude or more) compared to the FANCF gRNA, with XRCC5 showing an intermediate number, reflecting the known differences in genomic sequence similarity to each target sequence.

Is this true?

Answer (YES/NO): NO